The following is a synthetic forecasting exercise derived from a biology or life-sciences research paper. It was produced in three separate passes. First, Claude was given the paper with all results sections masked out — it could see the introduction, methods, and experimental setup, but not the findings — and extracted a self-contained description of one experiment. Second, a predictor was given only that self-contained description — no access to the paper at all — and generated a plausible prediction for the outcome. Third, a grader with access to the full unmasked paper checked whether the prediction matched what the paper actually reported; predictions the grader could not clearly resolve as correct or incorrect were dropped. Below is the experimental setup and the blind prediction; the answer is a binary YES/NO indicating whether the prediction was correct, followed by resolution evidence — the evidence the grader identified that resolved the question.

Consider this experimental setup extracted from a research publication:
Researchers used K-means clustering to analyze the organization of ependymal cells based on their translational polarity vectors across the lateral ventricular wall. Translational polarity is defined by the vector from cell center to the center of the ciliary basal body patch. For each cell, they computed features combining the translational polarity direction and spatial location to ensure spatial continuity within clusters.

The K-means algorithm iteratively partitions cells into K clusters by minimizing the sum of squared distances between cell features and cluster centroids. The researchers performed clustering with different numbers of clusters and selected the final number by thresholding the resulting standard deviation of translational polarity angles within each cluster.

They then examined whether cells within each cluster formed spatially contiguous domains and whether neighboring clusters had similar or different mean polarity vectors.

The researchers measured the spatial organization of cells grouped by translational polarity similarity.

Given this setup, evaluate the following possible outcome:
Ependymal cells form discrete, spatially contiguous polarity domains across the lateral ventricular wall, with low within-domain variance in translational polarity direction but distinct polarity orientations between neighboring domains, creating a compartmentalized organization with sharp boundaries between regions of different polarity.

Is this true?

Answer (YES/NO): YES